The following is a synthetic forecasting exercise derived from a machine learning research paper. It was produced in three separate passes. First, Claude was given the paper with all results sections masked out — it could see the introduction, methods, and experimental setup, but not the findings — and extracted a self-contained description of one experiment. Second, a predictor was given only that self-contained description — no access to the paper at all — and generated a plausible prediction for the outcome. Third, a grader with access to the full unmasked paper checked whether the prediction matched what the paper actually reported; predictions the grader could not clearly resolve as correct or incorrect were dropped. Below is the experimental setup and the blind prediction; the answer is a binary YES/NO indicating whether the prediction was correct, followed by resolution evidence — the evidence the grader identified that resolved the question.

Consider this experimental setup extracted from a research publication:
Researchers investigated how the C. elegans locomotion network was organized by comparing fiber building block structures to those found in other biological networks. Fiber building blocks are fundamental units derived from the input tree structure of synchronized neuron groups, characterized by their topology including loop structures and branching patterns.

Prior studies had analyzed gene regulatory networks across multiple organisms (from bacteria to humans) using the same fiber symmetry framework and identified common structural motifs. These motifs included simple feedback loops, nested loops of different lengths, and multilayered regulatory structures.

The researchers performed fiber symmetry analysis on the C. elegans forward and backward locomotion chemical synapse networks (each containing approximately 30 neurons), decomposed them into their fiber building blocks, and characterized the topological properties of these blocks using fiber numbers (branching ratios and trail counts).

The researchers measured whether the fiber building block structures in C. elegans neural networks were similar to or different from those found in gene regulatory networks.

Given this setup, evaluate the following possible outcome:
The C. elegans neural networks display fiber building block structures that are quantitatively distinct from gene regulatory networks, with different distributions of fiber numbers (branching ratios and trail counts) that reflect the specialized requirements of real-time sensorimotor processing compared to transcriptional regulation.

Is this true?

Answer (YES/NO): NO